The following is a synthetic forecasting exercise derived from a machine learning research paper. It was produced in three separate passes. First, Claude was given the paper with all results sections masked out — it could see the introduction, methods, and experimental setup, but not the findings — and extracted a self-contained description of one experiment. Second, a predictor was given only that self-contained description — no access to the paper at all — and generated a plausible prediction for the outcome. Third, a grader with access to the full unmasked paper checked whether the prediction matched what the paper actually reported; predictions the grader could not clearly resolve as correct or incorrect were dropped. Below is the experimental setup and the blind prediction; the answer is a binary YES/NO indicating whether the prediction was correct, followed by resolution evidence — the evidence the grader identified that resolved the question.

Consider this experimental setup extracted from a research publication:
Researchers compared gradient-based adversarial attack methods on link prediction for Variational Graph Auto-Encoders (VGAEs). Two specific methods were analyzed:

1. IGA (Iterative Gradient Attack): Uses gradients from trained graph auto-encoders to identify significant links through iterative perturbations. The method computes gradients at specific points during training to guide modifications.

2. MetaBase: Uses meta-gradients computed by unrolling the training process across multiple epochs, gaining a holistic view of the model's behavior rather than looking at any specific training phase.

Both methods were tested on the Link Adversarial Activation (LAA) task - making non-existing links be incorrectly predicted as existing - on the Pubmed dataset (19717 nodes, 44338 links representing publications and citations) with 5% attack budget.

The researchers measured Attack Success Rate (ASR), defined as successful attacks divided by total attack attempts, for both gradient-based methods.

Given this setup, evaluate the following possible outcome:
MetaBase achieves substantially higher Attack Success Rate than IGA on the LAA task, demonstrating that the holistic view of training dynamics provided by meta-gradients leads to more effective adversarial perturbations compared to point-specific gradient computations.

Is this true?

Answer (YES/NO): NO